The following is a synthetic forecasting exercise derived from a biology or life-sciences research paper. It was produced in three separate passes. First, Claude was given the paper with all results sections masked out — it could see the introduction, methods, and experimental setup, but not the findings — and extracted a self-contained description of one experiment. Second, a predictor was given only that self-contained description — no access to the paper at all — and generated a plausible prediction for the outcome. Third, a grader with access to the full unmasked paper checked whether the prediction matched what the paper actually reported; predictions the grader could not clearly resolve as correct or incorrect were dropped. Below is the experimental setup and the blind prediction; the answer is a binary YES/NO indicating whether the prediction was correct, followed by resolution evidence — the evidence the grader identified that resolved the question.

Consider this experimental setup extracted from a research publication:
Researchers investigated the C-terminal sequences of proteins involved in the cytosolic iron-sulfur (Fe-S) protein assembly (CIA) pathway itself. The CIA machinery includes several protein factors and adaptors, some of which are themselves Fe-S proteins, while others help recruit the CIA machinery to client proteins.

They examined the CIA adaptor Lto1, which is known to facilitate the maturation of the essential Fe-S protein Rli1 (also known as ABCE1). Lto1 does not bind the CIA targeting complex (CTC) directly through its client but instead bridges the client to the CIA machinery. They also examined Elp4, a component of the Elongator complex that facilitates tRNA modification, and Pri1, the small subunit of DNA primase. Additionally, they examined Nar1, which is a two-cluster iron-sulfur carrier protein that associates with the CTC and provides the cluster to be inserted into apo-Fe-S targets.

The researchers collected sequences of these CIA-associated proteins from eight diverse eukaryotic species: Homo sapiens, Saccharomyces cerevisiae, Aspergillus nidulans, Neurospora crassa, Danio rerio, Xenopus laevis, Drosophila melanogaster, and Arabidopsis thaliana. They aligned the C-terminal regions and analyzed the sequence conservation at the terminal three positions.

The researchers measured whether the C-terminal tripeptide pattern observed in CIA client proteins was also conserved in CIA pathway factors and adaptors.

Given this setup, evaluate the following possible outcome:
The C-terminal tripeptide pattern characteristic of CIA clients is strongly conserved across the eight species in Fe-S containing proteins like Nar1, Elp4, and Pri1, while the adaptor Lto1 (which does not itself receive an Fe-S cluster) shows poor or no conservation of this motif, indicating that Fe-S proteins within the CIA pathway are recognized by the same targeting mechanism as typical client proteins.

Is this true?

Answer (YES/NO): NO